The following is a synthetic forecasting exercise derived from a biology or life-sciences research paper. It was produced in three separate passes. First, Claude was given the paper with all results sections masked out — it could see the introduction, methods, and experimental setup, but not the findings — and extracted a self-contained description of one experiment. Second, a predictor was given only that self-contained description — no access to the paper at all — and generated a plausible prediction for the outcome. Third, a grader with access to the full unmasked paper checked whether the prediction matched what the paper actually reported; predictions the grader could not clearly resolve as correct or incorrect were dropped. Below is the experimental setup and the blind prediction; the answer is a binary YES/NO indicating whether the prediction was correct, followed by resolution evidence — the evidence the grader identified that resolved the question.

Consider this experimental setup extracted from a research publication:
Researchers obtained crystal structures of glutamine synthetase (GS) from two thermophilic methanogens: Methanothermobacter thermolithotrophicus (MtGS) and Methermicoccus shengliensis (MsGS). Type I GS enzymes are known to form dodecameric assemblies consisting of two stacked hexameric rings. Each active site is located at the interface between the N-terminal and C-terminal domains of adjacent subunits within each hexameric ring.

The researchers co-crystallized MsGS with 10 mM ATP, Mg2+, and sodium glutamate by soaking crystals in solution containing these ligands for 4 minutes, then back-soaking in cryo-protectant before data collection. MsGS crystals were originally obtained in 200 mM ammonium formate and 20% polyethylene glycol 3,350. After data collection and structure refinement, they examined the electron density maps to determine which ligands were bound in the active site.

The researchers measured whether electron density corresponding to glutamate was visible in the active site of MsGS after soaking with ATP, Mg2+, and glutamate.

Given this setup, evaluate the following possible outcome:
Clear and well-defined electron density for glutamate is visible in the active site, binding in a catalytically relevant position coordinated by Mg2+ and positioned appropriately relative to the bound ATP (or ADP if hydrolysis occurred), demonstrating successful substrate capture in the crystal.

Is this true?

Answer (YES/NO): NO